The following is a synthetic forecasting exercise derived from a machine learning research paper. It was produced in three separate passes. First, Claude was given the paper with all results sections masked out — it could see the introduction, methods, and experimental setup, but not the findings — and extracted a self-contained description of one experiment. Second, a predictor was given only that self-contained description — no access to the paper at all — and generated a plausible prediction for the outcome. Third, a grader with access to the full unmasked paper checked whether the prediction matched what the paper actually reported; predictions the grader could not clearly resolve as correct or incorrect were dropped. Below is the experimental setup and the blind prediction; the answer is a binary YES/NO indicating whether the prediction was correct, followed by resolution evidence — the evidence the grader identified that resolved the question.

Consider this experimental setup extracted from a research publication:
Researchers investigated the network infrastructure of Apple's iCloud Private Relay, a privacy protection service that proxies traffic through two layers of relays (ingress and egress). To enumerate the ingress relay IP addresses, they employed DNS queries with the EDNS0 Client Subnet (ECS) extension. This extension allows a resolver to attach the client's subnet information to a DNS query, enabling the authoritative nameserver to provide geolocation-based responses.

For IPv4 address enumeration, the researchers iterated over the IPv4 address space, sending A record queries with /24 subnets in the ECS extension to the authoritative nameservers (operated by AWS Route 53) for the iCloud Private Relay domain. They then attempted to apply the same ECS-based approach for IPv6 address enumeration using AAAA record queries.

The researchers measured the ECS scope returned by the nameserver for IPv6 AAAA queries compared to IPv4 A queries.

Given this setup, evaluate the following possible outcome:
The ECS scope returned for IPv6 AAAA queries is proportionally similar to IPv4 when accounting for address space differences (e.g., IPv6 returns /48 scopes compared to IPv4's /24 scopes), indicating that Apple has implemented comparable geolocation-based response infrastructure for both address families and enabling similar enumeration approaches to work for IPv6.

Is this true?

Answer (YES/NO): NO